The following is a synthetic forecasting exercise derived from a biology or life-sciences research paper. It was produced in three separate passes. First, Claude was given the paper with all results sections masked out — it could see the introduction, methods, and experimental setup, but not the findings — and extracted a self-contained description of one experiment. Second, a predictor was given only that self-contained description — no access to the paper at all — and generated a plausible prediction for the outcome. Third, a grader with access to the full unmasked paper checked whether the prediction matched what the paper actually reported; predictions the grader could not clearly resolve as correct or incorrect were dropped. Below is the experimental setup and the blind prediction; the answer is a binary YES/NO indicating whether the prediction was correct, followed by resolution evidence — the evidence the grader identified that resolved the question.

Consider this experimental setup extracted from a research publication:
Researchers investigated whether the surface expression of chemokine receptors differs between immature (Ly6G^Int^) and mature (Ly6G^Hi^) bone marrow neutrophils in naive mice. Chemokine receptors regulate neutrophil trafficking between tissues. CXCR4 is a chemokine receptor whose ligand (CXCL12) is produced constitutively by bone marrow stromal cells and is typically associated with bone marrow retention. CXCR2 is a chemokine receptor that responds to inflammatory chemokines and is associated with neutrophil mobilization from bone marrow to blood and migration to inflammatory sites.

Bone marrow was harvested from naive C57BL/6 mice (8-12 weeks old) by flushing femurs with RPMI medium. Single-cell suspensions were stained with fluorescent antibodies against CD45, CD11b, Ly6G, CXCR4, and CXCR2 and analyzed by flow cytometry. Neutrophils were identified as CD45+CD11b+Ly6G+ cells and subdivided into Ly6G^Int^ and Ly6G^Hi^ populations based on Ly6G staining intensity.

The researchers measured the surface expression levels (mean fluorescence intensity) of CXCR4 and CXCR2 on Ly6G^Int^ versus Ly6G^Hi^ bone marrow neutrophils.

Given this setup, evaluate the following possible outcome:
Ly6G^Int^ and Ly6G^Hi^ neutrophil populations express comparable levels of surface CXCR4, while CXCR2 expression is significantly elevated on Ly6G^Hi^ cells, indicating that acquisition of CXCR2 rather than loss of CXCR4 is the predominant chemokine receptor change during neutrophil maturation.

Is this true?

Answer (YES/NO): NO